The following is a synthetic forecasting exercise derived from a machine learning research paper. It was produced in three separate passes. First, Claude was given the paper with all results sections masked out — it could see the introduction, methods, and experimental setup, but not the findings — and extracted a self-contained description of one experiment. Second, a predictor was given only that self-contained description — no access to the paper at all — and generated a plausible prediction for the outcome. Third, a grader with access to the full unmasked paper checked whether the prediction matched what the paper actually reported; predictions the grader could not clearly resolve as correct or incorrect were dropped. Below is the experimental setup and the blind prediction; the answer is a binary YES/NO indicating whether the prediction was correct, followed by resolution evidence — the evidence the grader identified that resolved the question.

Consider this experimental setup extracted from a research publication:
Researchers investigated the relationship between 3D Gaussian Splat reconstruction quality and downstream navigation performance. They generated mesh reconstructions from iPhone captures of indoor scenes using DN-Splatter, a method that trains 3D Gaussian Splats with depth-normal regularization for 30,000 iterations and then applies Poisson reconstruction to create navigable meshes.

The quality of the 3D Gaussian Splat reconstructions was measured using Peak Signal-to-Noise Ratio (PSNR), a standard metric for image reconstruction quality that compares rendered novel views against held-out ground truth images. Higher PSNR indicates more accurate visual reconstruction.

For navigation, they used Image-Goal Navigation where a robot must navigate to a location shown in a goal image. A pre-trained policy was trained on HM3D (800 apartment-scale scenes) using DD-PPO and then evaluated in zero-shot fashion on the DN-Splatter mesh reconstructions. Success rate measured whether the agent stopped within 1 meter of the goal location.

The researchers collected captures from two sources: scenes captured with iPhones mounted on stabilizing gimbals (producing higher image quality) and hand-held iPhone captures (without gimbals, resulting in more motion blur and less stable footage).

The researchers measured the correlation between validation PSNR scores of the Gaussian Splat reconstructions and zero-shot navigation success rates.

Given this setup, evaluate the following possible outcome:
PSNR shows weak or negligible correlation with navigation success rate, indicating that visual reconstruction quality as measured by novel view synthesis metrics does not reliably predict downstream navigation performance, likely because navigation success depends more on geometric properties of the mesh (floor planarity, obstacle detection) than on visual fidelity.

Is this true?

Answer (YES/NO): NO